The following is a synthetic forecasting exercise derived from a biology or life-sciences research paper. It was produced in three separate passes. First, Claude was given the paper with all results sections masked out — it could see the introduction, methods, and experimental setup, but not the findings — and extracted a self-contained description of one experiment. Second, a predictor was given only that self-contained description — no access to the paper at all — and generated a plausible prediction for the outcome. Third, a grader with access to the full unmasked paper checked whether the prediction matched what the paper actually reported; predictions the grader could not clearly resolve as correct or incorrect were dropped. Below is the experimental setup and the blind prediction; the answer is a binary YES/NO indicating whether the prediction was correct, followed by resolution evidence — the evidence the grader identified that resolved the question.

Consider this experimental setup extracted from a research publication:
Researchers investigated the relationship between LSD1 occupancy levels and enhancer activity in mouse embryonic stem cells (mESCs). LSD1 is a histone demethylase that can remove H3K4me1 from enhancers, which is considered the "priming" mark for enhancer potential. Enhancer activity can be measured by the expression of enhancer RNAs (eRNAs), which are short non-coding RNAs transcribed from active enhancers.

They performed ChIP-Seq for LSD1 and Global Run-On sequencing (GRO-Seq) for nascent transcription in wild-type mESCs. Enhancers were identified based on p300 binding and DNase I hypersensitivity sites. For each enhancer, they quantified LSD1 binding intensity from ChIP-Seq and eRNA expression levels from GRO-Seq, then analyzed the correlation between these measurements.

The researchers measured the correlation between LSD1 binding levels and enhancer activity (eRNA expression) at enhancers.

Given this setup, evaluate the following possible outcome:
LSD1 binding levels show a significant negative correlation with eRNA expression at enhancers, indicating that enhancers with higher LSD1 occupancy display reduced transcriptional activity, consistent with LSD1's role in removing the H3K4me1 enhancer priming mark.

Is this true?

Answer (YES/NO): NO